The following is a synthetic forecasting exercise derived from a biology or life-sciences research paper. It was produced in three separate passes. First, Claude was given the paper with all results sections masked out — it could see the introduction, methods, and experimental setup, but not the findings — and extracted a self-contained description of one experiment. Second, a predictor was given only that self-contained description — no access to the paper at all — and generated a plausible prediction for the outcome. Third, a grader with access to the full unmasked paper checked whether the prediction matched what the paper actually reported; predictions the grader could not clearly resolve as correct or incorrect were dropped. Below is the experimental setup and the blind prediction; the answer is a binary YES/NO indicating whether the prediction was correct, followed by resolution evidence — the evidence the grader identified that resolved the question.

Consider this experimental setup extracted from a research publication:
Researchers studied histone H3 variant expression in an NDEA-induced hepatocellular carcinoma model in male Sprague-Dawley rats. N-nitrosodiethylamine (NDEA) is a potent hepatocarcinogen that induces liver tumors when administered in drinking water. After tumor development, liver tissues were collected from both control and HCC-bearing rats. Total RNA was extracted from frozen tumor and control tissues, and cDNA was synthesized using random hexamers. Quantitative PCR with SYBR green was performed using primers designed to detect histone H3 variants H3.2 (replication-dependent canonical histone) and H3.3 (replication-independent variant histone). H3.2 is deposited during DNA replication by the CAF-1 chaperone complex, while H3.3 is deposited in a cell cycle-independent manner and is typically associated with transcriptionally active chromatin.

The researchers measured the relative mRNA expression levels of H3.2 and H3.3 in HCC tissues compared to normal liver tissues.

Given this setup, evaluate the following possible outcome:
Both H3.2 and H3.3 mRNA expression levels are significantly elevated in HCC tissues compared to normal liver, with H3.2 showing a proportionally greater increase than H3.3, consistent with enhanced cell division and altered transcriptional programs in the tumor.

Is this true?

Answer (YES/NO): NO